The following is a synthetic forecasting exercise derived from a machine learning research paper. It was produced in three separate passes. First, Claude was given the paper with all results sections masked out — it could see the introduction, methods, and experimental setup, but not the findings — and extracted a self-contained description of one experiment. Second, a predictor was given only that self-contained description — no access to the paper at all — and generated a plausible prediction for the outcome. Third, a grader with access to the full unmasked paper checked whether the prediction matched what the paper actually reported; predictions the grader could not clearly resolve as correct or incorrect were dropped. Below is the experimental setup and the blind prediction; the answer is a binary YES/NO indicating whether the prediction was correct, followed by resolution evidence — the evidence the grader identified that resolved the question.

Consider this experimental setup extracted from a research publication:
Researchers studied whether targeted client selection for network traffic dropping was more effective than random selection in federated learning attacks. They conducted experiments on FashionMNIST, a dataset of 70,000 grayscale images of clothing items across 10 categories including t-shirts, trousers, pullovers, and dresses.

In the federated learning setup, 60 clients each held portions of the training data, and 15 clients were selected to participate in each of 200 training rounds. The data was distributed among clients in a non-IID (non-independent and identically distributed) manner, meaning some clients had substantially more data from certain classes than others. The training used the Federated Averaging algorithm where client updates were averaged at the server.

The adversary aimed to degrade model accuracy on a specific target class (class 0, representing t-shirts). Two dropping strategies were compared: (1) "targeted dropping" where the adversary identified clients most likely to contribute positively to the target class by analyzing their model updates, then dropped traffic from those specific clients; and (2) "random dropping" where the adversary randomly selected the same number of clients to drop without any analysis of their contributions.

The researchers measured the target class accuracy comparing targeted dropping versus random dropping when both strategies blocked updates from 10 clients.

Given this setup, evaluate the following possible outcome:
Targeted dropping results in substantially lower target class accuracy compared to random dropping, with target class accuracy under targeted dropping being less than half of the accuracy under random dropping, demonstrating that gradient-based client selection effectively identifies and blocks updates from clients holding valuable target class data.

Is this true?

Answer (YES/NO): YES